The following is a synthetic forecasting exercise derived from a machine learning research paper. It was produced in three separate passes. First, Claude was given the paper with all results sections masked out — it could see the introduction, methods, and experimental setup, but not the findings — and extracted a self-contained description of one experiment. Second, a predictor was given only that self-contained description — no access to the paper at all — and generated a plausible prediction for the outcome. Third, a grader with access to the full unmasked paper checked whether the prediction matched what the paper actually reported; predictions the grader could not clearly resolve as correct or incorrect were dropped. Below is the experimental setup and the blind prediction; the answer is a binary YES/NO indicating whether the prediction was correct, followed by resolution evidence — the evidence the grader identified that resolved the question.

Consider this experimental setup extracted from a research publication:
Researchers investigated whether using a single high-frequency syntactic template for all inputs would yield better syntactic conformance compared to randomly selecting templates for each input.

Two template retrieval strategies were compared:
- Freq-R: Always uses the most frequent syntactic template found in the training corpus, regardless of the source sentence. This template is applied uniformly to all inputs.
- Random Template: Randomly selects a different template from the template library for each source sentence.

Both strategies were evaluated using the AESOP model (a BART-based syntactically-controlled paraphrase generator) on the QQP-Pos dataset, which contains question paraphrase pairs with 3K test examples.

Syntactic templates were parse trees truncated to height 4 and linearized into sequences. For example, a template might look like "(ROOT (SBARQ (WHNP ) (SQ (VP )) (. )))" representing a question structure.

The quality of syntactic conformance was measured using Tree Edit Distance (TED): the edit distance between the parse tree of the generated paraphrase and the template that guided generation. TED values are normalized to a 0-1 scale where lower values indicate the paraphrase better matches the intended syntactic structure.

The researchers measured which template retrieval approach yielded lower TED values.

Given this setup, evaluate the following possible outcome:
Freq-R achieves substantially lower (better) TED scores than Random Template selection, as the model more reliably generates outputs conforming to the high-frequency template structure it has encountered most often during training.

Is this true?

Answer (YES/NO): YES